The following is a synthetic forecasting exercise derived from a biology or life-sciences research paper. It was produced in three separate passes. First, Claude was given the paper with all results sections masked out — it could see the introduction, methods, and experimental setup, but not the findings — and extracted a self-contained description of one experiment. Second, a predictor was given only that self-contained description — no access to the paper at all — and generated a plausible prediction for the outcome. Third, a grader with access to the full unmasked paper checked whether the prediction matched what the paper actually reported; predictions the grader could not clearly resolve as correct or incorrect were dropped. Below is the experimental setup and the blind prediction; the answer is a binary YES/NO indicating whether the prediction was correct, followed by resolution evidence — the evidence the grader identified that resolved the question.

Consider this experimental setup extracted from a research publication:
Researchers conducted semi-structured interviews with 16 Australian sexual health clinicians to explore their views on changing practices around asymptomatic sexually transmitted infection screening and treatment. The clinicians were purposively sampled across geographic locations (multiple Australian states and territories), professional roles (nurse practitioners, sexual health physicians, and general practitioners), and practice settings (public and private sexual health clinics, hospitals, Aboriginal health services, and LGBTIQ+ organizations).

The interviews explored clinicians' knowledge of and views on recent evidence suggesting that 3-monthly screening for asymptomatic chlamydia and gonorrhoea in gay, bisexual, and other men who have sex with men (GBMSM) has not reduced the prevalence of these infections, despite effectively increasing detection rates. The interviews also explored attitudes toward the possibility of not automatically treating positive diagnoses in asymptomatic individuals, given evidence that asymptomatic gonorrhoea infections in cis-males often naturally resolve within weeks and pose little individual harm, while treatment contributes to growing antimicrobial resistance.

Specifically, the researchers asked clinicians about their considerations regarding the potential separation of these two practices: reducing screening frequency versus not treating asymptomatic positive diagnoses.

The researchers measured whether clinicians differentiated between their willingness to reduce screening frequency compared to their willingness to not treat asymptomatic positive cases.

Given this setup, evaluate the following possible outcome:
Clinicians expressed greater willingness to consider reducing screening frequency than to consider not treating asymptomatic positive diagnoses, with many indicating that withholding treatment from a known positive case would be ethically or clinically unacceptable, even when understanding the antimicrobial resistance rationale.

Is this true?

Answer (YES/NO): YES